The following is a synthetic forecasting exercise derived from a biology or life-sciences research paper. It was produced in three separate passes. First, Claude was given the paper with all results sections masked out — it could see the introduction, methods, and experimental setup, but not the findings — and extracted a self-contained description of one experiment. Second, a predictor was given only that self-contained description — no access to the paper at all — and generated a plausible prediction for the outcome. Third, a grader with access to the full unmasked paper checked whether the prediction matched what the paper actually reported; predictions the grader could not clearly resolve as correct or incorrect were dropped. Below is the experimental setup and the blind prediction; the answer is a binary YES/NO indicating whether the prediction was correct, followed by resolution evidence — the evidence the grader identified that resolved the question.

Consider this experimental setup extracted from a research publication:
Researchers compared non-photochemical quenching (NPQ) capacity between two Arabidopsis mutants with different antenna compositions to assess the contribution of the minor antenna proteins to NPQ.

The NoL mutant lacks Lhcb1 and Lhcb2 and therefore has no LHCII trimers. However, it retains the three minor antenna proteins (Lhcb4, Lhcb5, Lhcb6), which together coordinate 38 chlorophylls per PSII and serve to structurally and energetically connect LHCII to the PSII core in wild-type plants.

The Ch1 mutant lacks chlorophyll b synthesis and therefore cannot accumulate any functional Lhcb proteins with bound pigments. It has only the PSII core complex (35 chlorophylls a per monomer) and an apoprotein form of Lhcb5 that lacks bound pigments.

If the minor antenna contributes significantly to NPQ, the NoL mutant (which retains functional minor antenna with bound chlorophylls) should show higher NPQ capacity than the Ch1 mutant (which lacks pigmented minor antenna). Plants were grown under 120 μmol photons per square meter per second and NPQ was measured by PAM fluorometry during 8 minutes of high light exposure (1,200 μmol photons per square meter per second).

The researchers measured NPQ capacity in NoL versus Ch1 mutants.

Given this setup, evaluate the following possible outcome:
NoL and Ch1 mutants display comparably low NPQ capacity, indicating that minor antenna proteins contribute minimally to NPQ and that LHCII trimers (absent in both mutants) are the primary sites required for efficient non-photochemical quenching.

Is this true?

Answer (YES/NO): YES